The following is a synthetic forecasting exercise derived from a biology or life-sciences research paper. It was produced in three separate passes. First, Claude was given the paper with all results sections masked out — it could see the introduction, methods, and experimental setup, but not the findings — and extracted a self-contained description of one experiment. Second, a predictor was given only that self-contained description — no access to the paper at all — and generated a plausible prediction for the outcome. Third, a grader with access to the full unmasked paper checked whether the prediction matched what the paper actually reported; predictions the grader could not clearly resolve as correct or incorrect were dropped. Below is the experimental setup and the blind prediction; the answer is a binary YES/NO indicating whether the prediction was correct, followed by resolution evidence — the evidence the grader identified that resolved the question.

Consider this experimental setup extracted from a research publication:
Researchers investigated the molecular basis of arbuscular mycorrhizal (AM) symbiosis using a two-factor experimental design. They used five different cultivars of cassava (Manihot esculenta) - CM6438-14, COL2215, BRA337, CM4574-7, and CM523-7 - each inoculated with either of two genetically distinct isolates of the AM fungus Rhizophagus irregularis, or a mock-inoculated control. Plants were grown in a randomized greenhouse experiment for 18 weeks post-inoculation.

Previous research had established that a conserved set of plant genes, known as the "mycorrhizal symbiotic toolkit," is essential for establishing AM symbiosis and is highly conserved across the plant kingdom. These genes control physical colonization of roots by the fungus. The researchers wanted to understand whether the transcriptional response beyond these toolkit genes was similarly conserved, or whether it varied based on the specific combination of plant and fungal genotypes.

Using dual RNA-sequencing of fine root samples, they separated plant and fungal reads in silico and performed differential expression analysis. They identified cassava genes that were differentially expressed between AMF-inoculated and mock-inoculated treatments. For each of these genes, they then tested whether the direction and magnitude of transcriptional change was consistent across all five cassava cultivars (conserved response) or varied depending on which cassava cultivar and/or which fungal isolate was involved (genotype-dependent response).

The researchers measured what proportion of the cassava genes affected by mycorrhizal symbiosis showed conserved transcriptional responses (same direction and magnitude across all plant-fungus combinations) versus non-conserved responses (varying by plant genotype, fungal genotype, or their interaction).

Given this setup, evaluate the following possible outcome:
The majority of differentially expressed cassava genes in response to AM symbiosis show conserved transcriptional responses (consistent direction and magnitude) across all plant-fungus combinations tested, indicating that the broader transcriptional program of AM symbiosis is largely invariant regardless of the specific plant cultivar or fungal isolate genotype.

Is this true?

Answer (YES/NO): NO